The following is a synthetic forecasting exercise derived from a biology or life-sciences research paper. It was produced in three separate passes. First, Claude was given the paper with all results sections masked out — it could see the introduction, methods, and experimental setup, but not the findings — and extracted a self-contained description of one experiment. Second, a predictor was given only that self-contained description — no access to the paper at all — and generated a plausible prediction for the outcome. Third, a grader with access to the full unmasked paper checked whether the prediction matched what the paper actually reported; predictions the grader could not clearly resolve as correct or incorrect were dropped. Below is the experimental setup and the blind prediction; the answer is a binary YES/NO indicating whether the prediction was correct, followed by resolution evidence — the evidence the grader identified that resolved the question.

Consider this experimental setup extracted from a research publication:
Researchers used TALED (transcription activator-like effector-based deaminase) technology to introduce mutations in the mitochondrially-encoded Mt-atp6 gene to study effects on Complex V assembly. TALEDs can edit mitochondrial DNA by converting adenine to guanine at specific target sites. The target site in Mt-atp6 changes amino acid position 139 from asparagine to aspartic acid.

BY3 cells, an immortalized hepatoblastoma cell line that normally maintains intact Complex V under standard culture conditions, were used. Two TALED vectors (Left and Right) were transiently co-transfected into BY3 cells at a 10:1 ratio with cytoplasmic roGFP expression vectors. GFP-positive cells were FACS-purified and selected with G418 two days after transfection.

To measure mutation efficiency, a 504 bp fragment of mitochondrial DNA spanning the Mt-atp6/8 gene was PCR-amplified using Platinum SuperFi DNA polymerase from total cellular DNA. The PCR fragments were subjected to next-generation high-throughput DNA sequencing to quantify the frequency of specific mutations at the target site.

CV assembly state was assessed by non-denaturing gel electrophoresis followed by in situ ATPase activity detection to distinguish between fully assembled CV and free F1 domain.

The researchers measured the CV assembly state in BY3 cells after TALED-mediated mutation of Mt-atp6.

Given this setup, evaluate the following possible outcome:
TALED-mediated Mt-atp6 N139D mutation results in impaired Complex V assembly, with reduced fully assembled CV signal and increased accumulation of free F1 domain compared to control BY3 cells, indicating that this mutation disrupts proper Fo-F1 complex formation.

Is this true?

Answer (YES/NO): YES